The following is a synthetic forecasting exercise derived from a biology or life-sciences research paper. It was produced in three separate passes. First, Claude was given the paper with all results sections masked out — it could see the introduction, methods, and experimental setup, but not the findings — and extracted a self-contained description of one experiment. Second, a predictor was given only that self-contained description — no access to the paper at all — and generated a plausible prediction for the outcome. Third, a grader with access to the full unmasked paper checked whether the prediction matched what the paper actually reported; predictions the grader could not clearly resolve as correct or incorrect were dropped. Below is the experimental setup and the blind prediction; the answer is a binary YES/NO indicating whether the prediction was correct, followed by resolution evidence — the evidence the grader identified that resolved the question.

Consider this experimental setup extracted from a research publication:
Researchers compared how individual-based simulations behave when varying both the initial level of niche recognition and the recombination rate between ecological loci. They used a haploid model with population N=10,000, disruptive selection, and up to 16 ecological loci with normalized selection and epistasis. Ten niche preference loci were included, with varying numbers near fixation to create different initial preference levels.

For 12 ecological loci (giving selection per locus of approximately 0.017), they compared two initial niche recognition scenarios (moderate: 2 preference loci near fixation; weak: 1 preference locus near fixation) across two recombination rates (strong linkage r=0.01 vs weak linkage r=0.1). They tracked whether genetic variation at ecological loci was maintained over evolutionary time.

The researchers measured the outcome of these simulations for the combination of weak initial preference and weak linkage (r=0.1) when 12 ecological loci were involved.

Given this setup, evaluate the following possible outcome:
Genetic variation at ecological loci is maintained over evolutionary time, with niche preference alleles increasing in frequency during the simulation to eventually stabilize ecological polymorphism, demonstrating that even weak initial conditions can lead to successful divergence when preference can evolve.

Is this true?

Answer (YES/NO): NO